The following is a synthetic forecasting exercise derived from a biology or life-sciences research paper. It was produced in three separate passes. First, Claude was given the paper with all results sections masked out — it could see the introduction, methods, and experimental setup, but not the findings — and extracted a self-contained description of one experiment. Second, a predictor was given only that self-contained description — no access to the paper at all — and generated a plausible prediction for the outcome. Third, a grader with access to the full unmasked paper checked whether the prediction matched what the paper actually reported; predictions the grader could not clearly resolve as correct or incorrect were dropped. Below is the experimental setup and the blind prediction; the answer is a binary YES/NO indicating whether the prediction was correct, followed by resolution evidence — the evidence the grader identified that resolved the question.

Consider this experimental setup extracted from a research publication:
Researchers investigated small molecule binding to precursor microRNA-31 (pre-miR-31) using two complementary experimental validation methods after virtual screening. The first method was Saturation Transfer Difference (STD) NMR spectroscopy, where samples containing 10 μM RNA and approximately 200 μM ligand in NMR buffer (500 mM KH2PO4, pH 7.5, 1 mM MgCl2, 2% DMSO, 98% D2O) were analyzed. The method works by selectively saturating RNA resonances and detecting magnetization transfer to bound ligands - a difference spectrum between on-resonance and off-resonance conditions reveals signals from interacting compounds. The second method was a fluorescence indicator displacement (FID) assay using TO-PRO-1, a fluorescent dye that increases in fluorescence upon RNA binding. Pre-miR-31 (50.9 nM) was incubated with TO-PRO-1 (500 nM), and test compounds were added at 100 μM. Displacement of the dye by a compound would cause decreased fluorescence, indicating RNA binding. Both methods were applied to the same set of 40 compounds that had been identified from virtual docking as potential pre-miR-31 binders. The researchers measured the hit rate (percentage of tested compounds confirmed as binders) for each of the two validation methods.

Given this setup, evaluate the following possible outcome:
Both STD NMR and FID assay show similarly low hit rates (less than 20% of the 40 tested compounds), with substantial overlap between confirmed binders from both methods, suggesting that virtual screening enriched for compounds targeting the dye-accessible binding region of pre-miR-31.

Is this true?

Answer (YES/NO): NO